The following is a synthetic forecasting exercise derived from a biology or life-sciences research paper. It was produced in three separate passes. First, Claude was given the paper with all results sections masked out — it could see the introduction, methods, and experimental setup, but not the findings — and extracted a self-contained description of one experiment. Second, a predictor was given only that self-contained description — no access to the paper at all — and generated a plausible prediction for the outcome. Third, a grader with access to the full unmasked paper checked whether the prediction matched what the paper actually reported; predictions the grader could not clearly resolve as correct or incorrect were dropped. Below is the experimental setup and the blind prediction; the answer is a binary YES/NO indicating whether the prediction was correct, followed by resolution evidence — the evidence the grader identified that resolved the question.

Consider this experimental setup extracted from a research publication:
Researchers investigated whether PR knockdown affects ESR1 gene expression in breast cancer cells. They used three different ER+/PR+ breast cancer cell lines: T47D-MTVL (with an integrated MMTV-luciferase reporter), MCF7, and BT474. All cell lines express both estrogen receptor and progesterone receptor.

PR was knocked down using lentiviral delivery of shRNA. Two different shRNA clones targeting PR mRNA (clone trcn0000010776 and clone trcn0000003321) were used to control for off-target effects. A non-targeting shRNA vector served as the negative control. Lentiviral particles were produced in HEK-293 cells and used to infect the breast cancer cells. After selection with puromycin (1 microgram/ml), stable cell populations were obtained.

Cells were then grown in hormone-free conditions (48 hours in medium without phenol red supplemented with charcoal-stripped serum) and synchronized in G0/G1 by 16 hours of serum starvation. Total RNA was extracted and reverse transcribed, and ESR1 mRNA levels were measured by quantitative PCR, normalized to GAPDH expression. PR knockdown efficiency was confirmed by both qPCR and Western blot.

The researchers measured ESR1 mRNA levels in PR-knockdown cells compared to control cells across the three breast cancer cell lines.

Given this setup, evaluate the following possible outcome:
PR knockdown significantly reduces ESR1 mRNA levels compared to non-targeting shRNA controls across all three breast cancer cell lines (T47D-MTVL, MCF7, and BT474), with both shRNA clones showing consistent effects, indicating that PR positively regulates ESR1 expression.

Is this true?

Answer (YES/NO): YES